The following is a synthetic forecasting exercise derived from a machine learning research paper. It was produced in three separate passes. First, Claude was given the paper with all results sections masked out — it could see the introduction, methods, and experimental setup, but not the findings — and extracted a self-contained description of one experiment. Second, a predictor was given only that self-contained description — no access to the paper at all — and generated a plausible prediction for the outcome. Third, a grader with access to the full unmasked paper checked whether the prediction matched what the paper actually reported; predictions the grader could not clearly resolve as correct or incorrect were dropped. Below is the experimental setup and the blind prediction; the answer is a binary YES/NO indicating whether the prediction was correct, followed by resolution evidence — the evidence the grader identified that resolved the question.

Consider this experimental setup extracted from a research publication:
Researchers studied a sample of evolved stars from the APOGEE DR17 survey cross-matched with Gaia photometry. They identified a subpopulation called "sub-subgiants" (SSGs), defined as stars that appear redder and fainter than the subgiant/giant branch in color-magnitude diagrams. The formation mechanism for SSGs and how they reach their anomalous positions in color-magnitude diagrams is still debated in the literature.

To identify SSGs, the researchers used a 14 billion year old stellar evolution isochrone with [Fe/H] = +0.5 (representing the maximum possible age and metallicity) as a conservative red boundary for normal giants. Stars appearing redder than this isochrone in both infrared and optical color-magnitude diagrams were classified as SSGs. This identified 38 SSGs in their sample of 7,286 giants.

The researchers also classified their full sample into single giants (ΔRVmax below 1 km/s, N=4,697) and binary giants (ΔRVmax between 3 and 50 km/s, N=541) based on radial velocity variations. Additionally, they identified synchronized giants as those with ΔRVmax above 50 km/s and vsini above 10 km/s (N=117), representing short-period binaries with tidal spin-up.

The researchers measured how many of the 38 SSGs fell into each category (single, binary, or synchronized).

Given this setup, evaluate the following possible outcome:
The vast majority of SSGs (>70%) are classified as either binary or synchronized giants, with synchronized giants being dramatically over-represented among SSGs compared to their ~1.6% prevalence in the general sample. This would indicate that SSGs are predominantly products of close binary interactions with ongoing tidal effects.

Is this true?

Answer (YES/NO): YES